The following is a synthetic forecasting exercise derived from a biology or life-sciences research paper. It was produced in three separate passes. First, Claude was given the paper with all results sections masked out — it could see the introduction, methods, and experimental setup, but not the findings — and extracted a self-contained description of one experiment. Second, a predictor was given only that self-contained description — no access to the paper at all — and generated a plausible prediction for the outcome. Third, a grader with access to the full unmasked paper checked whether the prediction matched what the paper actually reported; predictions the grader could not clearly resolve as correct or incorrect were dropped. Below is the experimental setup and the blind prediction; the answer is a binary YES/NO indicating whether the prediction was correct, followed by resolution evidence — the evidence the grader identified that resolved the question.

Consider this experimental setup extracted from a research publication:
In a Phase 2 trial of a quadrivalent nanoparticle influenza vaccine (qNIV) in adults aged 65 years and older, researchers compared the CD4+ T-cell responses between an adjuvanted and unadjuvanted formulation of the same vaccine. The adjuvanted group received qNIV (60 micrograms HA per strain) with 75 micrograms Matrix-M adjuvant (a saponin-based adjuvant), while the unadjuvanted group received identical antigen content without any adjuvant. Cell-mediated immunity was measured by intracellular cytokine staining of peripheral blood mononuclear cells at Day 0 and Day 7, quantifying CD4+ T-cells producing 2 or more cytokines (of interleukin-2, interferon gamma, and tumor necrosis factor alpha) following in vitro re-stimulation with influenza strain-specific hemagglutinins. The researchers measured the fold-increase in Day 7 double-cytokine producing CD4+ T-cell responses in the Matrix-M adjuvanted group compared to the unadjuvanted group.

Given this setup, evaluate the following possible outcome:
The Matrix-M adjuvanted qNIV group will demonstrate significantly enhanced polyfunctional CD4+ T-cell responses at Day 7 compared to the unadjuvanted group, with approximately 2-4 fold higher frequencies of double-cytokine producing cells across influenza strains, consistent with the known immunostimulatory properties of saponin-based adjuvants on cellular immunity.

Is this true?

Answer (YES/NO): NO